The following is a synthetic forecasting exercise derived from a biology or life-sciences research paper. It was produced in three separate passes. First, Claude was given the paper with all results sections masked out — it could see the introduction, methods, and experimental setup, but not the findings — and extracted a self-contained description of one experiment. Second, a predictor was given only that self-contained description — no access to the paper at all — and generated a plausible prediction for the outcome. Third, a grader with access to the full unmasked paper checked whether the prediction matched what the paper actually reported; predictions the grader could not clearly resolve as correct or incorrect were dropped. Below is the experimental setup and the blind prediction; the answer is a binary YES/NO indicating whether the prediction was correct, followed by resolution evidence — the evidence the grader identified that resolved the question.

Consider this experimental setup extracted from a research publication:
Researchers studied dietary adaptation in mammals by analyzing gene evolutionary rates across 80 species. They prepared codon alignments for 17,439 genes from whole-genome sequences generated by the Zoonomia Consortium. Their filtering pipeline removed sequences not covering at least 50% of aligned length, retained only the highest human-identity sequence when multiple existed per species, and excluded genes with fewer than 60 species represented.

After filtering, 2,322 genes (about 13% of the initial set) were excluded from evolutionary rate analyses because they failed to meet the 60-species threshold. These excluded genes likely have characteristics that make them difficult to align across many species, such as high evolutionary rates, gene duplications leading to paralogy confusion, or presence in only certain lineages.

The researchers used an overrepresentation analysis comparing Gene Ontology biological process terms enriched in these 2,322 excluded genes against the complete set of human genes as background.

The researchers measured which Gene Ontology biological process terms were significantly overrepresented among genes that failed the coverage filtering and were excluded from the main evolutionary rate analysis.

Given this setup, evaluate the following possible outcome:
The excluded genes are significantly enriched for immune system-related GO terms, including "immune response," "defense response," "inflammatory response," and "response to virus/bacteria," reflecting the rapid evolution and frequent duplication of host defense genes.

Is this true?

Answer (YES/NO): NO